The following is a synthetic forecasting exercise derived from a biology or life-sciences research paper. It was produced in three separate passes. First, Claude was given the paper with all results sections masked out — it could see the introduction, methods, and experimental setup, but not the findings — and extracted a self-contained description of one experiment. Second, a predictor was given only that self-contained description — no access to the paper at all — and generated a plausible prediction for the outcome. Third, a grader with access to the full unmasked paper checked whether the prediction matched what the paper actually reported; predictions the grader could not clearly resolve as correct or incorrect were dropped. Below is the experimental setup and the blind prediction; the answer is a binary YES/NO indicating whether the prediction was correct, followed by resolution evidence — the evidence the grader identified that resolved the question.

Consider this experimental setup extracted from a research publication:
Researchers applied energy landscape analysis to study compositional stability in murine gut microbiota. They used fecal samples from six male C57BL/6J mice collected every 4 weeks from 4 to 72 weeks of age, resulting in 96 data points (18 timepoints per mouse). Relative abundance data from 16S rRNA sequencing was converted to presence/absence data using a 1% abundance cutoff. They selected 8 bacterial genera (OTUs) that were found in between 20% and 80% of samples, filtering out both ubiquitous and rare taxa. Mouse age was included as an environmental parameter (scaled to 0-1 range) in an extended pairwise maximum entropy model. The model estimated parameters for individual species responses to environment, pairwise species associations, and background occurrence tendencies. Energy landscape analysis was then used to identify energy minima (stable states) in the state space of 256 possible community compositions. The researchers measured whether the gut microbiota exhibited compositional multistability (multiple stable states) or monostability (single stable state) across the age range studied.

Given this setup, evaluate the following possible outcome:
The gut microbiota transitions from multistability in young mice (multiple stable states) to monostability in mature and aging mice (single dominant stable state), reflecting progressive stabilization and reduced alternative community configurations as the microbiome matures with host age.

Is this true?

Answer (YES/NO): NO